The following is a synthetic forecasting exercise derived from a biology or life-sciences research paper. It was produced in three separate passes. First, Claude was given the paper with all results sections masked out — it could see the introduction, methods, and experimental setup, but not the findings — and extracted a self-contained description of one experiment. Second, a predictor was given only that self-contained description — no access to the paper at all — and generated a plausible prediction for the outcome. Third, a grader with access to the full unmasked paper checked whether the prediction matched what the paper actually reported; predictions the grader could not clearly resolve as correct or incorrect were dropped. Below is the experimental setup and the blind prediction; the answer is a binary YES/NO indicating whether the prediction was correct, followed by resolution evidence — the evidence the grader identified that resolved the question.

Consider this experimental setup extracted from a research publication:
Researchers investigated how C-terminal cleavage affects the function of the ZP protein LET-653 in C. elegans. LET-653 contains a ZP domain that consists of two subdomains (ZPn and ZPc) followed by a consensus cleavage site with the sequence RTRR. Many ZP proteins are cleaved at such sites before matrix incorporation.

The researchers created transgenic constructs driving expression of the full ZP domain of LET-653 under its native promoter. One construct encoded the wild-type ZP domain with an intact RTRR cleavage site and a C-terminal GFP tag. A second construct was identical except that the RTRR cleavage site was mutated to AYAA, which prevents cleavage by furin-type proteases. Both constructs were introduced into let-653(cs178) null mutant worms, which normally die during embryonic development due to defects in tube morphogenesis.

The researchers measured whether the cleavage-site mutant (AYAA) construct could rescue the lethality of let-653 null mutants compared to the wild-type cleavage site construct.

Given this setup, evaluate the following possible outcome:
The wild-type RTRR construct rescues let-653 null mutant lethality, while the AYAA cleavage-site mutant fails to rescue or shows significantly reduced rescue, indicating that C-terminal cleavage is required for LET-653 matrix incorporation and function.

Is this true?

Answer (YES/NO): YES